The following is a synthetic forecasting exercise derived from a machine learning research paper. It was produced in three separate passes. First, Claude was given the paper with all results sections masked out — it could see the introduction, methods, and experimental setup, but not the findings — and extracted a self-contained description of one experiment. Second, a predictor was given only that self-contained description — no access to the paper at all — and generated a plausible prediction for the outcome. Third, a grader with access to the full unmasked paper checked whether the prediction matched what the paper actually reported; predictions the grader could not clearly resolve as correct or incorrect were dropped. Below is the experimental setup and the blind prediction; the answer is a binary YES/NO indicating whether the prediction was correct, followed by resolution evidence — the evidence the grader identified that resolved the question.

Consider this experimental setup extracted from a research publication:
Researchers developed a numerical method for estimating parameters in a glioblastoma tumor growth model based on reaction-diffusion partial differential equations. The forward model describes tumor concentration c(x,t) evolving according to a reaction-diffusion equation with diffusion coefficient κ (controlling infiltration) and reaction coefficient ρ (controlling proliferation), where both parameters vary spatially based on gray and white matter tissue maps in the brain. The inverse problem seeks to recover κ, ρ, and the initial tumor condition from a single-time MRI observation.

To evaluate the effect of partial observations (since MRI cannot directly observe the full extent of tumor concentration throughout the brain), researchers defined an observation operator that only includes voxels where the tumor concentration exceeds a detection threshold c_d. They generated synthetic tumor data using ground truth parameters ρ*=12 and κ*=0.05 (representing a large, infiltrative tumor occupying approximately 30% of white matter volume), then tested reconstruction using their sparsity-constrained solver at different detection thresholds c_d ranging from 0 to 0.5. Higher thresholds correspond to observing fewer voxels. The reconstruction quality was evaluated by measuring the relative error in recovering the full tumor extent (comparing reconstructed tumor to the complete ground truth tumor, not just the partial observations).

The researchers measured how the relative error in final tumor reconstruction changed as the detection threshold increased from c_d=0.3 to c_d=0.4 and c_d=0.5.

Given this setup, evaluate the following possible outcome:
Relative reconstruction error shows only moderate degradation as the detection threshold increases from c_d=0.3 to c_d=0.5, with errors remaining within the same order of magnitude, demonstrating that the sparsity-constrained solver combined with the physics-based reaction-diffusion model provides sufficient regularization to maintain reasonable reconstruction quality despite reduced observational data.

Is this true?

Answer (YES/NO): NO